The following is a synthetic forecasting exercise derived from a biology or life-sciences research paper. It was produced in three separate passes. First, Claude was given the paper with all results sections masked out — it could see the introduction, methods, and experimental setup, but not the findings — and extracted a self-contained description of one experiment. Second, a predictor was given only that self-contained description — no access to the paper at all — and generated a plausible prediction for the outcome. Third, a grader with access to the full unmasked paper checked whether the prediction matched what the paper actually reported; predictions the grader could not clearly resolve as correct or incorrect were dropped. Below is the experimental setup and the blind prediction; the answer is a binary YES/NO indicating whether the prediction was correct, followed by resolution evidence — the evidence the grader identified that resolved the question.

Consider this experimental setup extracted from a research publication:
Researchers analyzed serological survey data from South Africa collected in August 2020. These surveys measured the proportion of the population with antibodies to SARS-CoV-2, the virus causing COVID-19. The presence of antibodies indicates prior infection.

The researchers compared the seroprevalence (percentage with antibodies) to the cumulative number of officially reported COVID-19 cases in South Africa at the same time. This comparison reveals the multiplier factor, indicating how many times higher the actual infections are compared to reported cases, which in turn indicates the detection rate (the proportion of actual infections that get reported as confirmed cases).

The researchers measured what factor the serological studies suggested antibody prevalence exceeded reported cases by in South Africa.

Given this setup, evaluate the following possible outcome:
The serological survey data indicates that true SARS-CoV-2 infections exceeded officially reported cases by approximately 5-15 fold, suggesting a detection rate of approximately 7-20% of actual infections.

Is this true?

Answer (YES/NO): NO